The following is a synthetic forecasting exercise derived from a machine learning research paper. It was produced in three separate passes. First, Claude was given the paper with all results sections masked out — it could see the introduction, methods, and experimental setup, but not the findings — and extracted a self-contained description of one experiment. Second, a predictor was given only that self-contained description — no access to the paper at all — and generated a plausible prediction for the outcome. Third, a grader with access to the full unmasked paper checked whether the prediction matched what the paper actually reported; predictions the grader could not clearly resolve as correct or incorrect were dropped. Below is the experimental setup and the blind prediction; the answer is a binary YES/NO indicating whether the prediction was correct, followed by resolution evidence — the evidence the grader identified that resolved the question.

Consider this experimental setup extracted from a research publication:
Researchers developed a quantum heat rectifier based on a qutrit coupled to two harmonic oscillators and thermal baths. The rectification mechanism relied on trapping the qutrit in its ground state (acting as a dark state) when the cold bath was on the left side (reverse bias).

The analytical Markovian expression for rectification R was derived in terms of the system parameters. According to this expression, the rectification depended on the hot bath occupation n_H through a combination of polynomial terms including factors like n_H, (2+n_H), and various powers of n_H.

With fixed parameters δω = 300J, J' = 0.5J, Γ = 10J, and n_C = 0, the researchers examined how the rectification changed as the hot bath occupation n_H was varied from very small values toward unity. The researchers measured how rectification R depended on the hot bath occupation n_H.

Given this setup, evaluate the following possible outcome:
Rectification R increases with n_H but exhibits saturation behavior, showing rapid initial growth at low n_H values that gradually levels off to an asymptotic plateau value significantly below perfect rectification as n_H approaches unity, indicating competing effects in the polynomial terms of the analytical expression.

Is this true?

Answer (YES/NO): NO